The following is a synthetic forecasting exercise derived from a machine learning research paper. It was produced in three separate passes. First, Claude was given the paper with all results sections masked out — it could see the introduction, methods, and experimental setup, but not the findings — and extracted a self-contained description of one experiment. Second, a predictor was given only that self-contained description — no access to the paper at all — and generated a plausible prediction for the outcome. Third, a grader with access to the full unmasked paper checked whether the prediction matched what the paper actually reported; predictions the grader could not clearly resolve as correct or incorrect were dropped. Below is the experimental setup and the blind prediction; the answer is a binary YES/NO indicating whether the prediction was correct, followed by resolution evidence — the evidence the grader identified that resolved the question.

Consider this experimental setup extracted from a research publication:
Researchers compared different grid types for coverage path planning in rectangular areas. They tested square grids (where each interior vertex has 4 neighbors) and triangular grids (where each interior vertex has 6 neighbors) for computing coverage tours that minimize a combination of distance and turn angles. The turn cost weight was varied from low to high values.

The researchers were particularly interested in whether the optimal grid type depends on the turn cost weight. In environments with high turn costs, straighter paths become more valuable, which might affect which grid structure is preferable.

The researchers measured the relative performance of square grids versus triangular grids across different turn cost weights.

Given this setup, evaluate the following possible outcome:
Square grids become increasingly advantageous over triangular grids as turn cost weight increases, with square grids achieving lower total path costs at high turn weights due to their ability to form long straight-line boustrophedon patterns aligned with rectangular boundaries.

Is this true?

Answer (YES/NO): NO